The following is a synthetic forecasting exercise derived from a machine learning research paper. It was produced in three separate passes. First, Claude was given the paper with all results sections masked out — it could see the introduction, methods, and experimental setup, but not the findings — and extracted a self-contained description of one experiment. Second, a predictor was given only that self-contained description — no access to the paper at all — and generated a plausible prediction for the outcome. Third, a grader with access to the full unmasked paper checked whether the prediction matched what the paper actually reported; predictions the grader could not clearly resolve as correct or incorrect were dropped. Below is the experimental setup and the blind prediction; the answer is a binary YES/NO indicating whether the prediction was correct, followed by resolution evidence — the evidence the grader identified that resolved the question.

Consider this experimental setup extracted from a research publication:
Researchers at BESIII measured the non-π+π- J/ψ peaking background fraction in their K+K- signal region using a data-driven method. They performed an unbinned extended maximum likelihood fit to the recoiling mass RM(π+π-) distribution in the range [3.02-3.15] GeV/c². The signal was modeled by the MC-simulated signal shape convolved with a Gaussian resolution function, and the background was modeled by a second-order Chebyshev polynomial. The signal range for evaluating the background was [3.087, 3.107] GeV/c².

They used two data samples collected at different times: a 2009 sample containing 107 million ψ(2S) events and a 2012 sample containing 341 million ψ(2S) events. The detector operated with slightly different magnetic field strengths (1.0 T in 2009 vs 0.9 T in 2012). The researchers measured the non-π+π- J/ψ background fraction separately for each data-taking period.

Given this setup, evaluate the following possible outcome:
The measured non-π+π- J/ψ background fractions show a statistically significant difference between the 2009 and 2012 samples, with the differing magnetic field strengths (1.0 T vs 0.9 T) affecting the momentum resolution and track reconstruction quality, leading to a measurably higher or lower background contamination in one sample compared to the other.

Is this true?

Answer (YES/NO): NO